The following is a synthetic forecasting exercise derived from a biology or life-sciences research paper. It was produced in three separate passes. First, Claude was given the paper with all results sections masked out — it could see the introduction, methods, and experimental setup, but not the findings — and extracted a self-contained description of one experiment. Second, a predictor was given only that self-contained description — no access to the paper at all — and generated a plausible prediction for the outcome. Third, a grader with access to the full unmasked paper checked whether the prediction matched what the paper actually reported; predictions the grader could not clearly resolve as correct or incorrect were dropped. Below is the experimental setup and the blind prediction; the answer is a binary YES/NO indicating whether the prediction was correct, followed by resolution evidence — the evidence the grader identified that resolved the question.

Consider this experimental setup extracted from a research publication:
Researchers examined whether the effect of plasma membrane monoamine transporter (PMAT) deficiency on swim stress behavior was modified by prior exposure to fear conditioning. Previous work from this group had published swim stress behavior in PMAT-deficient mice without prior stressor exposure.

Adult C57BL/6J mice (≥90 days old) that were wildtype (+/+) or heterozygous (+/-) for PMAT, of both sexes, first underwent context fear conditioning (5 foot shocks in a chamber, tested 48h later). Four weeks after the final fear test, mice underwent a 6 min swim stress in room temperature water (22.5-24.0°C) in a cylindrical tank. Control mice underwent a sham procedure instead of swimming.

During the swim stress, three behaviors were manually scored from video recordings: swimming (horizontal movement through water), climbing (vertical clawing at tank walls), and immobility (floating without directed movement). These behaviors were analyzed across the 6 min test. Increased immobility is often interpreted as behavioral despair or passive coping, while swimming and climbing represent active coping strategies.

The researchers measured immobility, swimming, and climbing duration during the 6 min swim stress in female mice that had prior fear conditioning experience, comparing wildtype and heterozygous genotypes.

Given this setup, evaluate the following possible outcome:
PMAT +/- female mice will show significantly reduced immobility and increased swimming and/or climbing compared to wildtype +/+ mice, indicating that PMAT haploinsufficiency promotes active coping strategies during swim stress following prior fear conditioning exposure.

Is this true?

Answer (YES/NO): NO